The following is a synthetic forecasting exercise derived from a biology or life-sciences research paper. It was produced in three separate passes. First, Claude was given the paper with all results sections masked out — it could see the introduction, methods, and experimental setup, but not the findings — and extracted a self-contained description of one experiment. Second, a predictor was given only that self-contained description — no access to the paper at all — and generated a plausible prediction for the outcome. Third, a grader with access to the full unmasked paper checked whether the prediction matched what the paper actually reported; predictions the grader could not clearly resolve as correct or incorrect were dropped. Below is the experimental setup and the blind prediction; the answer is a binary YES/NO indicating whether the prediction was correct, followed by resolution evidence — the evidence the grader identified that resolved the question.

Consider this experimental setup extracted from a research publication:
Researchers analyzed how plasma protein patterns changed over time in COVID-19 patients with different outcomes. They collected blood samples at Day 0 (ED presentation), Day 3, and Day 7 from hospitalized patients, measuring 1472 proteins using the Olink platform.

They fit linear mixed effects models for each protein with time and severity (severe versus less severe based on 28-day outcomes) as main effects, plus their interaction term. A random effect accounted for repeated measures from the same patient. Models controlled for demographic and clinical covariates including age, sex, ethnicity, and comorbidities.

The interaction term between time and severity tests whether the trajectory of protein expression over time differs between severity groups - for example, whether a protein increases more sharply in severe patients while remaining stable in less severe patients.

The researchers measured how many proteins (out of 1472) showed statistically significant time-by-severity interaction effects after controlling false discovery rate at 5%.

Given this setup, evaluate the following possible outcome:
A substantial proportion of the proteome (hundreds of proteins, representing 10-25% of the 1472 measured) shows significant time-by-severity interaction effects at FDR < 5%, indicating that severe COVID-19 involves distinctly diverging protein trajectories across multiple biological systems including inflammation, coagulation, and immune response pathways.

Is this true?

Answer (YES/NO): NO